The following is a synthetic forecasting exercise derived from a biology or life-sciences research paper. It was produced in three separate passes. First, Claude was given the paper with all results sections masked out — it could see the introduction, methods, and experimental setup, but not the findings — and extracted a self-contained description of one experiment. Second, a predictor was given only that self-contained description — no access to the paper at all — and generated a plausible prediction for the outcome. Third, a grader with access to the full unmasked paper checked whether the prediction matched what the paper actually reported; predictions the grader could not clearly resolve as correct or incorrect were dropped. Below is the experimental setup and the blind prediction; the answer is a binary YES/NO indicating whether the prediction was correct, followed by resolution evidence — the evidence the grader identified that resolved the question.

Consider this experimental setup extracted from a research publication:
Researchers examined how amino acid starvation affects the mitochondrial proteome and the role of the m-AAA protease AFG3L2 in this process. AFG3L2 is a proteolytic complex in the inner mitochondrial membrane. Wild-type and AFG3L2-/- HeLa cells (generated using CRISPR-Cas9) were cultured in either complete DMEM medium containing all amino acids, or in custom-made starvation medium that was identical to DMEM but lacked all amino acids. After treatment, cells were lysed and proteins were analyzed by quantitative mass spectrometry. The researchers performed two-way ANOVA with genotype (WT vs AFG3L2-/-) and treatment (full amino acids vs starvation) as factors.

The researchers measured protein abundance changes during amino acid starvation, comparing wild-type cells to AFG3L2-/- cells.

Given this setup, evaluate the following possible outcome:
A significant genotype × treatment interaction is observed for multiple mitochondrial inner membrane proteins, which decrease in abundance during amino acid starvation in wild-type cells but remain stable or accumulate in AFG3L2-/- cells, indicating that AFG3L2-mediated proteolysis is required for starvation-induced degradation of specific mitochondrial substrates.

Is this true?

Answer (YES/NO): YES